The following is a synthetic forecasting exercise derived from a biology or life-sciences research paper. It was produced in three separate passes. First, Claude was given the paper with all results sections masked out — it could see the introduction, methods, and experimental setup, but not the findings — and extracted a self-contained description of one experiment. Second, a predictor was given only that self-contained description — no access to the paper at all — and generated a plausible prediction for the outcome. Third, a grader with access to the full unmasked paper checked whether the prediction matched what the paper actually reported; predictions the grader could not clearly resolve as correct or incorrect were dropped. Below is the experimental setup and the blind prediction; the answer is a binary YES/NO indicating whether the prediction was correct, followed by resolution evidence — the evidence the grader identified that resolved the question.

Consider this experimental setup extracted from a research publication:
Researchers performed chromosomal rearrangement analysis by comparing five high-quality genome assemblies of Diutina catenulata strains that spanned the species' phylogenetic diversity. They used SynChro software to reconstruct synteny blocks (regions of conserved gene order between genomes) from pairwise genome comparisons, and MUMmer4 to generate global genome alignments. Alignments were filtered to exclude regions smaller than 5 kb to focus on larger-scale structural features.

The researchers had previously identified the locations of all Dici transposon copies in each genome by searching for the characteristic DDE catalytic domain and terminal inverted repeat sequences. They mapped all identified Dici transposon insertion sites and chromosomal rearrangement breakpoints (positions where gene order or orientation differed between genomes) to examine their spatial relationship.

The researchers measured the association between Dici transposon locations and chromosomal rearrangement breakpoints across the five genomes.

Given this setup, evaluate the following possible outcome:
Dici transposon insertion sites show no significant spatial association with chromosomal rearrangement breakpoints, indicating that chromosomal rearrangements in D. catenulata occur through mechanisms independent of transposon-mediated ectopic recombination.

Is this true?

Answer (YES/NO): NO